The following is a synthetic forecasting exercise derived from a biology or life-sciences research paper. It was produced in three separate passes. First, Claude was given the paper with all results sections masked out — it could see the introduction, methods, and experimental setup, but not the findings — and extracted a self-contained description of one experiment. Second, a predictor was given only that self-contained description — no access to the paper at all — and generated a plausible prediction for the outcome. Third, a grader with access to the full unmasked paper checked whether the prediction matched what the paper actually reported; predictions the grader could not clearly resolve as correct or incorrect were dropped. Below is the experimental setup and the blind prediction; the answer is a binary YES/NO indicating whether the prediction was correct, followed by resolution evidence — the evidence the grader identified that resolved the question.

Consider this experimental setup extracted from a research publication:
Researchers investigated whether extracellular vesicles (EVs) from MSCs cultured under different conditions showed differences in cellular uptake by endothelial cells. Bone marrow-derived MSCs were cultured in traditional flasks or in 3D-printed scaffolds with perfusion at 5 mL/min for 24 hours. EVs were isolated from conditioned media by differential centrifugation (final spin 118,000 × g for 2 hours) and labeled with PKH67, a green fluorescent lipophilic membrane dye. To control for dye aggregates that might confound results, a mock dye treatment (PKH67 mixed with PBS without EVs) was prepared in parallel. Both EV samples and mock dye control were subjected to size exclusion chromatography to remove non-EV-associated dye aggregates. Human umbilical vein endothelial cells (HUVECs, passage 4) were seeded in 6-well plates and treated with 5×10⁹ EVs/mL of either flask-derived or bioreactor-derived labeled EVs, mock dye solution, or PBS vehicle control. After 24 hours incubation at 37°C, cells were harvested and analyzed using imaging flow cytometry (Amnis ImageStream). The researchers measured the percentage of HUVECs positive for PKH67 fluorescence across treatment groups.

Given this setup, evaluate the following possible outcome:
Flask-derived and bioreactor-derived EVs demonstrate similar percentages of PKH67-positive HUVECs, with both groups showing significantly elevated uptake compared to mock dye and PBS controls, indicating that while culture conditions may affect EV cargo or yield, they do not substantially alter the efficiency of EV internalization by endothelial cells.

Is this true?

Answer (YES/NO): YES